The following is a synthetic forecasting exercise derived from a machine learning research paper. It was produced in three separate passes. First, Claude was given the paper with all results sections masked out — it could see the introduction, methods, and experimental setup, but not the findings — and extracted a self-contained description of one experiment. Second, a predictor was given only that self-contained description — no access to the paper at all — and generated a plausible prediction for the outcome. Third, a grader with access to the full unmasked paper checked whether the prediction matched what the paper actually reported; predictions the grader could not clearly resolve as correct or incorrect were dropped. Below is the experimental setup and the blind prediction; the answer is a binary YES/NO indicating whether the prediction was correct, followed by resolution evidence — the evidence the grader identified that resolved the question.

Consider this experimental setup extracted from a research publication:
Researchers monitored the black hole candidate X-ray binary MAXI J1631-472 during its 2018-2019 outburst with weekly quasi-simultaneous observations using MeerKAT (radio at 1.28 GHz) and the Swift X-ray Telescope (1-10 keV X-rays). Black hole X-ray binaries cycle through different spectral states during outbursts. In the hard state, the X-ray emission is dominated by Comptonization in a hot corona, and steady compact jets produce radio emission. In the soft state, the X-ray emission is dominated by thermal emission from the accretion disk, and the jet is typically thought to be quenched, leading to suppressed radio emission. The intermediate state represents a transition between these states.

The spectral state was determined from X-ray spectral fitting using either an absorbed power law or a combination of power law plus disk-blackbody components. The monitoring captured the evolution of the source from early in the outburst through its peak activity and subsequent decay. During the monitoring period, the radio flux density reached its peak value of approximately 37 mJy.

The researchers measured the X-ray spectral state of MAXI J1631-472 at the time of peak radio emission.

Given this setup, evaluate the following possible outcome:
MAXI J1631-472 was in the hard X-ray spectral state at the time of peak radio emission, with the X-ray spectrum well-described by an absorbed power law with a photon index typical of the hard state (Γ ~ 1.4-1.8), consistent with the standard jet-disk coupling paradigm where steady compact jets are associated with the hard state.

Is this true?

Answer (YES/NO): NO